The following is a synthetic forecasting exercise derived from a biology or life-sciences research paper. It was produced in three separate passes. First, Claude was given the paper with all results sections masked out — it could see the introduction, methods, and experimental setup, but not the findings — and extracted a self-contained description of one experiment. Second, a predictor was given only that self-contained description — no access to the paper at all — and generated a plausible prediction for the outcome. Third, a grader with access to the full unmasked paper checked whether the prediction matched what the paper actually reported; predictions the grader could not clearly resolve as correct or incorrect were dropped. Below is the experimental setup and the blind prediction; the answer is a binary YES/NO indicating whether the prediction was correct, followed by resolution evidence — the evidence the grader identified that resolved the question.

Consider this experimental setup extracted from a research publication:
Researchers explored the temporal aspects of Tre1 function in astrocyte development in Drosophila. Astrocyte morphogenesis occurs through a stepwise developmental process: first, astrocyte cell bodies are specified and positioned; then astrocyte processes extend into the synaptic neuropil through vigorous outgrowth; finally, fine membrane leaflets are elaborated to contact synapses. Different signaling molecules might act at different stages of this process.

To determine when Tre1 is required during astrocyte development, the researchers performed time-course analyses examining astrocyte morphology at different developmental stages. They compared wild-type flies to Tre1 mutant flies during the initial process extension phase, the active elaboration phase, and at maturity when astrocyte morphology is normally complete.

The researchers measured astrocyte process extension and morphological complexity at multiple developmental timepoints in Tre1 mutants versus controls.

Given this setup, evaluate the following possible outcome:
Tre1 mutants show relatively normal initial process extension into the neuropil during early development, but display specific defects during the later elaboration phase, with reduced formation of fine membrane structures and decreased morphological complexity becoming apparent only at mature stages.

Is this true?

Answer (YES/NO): NO